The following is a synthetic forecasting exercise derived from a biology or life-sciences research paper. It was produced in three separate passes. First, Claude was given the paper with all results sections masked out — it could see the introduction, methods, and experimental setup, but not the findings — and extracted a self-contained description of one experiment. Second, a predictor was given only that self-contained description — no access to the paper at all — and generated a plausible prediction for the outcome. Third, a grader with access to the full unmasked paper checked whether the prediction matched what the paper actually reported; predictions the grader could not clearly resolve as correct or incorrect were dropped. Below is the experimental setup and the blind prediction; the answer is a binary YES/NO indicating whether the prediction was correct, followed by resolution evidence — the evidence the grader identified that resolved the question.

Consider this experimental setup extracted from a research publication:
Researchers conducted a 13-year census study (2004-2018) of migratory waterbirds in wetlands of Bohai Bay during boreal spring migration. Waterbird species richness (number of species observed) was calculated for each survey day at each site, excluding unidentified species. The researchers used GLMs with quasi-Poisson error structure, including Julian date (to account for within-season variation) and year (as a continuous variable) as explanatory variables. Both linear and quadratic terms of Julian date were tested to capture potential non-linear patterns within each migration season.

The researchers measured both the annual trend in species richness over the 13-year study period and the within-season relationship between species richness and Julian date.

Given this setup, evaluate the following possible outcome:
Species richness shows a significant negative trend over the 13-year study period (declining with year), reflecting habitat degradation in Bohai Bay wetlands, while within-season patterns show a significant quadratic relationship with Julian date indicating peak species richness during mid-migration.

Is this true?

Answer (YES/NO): NO